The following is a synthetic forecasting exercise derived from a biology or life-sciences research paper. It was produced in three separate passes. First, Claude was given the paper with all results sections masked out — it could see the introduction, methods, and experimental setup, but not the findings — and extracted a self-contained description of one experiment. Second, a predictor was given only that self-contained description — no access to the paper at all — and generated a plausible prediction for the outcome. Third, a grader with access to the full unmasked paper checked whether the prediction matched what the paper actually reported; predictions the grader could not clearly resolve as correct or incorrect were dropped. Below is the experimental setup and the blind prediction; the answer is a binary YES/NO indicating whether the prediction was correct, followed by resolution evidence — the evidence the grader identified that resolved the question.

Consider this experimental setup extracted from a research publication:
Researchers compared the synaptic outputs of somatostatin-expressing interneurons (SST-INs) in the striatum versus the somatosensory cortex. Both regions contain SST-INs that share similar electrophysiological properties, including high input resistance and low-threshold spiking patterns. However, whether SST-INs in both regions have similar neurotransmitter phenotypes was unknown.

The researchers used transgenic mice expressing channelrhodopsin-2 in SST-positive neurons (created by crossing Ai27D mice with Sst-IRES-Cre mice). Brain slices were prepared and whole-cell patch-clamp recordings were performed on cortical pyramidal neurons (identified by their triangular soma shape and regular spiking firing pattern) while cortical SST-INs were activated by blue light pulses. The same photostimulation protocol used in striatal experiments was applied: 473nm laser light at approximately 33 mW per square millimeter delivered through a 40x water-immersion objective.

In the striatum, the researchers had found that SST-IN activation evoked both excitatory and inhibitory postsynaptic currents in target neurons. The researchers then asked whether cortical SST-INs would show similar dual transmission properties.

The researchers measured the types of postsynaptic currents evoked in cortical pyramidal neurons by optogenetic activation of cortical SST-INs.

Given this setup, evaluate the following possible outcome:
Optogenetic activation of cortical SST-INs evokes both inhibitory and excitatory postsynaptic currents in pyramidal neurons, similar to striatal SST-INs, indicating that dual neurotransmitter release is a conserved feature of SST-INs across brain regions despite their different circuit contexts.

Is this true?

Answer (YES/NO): NO